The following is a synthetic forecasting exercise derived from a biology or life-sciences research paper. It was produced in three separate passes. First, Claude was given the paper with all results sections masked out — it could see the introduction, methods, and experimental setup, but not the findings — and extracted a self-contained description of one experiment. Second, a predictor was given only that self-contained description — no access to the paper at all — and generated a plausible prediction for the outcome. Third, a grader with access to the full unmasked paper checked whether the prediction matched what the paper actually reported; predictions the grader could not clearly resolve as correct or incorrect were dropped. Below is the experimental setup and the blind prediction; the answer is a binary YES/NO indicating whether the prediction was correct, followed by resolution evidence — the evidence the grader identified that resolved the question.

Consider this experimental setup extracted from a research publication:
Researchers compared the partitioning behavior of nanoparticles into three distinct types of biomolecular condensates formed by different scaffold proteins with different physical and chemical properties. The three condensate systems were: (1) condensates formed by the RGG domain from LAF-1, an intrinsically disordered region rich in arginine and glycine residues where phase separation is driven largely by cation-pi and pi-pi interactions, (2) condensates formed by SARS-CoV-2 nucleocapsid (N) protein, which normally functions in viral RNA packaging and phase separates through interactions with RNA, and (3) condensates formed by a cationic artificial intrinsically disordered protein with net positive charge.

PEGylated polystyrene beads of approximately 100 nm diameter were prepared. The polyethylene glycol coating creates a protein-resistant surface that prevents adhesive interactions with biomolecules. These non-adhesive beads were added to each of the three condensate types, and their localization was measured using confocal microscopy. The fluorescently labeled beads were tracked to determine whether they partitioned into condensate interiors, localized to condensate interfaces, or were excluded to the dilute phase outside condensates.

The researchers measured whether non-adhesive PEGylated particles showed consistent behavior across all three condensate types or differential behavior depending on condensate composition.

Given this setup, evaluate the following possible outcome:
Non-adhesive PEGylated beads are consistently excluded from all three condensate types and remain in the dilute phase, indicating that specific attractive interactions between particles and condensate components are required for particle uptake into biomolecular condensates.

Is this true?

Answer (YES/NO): NO